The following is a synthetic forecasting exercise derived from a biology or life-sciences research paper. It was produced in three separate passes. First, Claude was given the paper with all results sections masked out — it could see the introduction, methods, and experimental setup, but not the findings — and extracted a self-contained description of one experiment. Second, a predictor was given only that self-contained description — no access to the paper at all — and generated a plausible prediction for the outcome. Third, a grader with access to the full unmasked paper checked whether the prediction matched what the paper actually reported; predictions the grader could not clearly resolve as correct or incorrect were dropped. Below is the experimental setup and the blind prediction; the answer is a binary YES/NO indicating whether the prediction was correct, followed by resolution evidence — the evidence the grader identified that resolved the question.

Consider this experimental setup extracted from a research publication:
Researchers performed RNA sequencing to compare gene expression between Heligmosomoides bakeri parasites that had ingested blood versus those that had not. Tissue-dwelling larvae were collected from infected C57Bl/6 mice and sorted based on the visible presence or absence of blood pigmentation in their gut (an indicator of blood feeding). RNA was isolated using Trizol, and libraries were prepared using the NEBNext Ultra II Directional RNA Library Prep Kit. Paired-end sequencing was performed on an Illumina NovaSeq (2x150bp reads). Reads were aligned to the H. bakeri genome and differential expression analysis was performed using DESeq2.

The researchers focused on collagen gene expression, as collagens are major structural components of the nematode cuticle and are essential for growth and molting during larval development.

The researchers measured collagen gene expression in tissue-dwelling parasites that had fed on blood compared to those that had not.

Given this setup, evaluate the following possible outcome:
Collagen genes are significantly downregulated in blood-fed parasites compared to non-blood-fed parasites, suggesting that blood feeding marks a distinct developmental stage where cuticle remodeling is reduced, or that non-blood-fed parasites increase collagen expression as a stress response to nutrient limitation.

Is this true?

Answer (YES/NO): NO